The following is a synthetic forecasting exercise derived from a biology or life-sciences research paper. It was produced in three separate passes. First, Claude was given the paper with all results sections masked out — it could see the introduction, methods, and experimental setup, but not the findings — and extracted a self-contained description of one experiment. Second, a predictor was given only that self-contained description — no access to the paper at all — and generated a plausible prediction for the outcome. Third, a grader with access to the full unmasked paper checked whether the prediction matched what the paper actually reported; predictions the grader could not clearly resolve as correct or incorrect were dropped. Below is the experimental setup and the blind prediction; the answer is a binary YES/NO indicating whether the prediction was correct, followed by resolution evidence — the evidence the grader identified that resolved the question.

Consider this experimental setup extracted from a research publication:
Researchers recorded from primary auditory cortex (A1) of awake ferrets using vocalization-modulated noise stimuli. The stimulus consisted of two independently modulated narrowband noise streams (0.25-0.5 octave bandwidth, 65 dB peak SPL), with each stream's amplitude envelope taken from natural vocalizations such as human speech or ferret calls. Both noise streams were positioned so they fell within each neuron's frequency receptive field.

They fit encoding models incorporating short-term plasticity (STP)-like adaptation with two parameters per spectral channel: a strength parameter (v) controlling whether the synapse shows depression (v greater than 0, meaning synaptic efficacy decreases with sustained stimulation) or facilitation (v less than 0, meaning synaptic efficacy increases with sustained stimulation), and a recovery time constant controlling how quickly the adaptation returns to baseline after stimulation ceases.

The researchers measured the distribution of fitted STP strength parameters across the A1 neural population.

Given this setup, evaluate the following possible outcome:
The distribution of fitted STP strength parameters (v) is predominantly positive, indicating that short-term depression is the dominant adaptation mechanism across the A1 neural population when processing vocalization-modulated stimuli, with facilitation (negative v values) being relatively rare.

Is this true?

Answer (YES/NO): YES